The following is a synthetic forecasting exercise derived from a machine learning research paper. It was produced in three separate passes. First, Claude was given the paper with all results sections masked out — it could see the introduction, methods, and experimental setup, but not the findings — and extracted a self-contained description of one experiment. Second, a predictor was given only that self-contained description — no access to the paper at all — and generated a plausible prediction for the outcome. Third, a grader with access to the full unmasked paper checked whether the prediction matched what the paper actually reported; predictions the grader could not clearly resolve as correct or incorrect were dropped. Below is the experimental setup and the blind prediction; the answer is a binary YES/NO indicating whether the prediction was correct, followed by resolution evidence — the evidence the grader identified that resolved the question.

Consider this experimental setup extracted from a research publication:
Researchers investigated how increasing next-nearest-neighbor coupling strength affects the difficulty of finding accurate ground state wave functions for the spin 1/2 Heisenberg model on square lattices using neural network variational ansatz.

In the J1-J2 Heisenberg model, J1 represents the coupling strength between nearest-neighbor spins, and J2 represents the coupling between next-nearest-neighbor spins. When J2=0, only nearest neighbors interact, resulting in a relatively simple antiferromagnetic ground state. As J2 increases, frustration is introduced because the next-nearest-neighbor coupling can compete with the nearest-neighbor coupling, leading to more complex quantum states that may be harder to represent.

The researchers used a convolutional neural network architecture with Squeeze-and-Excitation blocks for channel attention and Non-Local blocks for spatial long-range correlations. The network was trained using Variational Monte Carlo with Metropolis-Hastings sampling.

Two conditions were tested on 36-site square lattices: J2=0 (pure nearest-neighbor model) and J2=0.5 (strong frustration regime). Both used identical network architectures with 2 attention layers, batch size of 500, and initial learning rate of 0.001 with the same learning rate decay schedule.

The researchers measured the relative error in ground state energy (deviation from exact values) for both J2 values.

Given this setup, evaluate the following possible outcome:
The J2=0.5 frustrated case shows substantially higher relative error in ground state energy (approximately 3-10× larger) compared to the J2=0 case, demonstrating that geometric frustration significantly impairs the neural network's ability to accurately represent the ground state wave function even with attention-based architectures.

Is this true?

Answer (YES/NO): NO